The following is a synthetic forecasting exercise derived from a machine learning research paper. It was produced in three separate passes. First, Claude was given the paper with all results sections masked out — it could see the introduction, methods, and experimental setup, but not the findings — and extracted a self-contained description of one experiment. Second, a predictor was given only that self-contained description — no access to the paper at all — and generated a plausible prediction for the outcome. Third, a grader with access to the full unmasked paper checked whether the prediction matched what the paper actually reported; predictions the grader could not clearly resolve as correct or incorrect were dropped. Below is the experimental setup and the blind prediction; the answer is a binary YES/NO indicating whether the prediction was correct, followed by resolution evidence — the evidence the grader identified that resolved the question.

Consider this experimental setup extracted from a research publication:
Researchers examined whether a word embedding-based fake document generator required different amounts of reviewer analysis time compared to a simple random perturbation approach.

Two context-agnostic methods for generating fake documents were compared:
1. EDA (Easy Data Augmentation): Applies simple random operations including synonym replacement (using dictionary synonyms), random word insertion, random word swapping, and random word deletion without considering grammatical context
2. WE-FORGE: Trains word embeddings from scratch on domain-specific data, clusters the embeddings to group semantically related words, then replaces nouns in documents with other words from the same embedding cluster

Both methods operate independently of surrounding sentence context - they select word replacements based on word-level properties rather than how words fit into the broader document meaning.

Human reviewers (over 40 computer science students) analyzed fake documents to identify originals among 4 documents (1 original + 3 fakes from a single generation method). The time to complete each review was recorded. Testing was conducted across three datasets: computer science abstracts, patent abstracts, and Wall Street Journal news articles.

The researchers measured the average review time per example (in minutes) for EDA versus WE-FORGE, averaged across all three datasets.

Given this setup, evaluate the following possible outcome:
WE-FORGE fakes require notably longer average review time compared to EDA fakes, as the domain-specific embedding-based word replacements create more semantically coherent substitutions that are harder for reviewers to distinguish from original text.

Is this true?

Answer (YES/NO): YES